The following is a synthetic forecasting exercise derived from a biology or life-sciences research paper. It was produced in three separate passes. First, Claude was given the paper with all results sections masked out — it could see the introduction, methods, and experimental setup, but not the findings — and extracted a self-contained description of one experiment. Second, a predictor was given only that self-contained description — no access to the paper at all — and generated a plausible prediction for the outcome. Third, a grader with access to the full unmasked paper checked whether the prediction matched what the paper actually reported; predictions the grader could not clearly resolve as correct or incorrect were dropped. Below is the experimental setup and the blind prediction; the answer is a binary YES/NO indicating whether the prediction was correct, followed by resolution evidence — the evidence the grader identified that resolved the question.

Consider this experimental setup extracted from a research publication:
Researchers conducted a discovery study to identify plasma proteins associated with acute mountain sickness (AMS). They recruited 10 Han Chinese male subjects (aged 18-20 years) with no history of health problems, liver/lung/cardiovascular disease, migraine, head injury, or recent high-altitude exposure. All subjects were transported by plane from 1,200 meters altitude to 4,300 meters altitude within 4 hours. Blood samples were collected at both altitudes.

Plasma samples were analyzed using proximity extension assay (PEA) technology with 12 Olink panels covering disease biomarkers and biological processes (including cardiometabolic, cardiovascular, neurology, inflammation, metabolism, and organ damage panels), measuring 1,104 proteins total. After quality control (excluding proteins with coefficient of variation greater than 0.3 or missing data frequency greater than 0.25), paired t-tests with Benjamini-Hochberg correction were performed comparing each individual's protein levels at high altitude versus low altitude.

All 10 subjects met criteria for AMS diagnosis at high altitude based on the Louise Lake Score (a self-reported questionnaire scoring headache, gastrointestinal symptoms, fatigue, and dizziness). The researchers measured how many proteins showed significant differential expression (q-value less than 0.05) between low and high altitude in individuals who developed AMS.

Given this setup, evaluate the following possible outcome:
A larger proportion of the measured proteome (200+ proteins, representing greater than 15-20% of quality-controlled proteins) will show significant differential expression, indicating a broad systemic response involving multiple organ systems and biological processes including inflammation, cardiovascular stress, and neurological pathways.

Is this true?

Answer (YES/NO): NO